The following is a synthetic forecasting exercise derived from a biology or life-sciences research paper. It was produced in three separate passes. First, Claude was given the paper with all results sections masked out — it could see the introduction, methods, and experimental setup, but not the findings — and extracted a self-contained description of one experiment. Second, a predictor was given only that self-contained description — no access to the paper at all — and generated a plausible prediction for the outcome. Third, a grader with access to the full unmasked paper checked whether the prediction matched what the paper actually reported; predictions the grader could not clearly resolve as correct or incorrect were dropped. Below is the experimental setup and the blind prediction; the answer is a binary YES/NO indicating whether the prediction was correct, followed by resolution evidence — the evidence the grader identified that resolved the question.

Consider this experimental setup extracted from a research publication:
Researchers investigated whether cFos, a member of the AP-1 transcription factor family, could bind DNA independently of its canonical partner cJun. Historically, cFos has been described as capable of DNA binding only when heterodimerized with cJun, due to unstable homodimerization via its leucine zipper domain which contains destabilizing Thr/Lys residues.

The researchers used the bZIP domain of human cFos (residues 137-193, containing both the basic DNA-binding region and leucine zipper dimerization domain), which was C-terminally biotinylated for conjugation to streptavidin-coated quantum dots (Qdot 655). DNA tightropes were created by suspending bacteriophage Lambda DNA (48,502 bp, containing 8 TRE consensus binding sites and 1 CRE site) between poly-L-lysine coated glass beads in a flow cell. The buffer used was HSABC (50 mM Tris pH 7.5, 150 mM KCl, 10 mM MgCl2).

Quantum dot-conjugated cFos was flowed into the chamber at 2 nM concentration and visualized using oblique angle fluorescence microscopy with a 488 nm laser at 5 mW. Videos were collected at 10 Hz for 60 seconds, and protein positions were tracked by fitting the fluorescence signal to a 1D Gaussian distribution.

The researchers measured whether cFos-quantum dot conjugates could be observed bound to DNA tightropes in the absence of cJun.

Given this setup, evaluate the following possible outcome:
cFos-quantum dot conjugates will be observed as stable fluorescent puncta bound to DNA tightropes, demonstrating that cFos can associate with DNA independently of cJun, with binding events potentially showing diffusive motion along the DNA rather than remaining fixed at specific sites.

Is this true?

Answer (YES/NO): YES